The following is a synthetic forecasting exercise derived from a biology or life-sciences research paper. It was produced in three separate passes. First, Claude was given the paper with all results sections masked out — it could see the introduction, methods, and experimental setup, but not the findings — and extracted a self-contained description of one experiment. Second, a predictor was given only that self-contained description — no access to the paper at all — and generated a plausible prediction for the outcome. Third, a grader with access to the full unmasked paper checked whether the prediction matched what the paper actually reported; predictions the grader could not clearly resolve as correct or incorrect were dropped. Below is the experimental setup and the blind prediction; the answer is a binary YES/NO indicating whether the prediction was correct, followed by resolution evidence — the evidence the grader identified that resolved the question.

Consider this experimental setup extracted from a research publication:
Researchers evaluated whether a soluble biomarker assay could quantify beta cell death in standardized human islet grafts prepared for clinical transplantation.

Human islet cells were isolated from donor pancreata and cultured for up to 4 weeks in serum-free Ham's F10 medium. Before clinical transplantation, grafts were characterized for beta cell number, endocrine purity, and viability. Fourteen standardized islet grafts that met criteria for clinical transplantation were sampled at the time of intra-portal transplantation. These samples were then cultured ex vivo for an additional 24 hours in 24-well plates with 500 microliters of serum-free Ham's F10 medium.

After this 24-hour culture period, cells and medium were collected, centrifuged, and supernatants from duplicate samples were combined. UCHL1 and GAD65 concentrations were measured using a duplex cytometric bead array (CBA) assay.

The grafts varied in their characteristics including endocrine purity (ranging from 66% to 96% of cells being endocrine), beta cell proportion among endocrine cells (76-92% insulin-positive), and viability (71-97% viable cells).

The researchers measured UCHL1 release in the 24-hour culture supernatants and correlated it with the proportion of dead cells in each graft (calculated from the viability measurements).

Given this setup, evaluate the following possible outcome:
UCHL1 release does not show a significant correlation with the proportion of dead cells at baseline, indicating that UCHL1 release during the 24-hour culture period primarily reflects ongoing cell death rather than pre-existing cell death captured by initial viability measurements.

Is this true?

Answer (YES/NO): NO